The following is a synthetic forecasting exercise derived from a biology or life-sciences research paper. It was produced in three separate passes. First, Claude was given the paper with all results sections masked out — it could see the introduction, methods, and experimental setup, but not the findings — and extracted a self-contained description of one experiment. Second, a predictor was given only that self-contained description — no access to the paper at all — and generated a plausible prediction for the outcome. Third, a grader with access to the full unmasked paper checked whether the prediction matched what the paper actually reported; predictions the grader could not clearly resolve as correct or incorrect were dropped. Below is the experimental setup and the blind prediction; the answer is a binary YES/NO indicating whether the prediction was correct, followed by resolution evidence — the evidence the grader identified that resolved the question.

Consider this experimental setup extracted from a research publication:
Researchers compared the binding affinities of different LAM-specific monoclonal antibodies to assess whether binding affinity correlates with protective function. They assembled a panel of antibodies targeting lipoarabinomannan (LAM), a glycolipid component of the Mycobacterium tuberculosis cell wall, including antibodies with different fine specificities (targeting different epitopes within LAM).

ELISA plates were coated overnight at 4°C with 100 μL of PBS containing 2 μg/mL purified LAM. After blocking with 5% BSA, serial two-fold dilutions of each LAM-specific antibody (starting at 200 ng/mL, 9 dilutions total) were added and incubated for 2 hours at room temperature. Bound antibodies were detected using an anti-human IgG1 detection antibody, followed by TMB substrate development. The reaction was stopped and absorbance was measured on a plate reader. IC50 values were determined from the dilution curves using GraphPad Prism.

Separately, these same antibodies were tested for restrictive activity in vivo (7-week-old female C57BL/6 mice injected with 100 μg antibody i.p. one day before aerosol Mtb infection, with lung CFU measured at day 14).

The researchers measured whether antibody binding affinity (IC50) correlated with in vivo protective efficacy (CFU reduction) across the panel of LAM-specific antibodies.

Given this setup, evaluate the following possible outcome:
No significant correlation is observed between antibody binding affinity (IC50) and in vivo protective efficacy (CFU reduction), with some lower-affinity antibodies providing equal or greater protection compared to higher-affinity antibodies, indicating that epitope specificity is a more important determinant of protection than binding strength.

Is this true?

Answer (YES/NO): YES